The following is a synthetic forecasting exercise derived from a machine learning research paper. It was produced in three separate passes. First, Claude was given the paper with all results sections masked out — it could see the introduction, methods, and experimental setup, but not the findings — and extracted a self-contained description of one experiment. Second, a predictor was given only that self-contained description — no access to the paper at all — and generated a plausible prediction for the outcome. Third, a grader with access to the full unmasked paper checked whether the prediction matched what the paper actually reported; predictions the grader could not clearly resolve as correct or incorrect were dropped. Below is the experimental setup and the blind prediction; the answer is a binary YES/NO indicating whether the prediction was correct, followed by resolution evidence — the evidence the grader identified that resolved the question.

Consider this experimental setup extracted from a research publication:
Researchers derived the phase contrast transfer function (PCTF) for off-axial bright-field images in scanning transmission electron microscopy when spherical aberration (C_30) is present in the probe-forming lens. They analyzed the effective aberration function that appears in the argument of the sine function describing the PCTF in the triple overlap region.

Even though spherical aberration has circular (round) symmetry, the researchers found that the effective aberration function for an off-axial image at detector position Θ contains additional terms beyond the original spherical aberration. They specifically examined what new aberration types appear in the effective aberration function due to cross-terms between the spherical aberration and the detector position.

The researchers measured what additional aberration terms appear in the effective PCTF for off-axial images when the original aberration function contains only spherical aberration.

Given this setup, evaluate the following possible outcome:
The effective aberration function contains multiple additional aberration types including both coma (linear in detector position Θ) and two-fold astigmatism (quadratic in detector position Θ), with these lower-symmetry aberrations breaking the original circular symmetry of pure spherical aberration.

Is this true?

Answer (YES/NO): NO